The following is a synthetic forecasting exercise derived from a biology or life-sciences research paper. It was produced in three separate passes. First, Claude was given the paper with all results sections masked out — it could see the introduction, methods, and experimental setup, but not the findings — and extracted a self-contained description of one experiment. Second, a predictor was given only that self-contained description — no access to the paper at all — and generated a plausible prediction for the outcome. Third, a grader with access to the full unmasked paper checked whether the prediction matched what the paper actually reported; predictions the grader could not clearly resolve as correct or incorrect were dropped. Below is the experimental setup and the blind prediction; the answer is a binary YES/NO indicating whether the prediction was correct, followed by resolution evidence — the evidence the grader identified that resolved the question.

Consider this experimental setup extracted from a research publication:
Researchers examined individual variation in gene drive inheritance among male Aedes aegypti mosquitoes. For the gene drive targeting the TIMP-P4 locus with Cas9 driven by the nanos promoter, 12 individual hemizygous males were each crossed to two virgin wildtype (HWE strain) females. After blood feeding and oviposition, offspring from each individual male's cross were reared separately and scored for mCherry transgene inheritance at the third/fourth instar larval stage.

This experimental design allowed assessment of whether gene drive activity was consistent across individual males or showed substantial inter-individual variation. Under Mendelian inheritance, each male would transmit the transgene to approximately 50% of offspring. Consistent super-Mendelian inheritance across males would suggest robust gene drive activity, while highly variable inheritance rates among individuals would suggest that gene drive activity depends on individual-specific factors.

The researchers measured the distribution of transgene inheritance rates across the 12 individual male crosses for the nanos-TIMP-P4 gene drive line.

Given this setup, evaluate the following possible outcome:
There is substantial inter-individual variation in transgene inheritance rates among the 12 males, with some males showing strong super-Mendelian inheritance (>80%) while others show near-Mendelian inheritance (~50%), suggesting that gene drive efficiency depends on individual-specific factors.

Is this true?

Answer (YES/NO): NO